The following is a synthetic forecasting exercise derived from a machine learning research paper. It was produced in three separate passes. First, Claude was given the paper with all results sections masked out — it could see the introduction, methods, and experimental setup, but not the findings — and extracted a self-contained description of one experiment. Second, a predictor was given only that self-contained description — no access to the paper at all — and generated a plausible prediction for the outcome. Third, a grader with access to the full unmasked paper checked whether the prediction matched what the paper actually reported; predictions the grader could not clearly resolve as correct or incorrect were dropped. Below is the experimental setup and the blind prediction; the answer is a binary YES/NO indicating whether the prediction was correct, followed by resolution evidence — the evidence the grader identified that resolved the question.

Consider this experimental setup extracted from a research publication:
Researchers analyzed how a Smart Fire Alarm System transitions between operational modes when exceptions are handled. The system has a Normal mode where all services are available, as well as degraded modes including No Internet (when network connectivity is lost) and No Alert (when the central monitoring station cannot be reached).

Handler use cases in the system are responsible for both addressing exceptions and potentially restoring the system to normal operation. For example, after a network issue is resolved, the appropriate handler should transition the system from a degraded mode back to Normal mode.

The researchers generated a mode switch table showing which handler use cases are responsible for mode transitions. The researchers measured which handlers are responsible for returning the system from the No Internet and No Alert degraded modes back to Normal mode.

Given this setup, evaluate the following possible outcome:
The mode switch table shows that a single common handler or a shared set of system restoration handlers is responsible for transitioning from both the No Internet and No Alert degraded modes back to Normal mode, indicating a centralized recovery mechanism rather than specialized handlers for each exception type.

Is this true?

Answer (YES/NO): NO